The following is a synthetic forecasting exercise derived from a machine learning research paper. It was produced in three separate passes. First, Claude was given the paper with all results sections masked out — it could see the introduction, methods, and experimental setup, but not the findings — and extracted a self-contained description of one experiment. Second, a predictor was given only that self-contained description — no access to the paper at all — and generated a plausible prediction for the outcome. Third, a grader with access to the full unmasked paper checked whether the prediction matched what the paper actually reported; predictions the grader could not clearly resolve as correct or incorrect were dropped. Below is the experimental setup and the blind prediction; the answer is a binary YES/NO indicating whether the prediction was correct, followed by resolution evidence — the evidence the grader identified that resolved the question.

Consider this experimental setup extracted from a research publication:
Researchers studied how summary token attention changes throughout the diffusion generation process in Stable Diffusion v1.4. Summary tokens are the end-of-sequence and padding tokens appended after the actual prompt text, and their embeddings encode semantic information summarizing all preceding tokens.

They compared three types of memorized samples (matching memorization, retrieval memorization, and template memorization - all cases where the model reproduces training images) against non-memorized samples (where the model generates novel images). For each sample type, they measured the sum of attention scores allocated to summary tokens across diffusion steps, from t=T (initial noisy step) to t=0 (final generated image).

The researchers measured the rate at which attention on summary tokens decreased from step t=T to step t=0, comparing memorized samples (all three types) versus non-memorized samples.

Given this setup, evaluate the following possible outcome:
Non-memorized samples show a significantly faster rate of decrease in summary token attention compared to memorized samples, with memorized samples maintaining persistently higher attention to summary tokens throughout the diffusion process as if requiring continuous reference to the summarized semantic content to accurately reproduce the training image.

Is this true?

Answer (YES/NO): YES